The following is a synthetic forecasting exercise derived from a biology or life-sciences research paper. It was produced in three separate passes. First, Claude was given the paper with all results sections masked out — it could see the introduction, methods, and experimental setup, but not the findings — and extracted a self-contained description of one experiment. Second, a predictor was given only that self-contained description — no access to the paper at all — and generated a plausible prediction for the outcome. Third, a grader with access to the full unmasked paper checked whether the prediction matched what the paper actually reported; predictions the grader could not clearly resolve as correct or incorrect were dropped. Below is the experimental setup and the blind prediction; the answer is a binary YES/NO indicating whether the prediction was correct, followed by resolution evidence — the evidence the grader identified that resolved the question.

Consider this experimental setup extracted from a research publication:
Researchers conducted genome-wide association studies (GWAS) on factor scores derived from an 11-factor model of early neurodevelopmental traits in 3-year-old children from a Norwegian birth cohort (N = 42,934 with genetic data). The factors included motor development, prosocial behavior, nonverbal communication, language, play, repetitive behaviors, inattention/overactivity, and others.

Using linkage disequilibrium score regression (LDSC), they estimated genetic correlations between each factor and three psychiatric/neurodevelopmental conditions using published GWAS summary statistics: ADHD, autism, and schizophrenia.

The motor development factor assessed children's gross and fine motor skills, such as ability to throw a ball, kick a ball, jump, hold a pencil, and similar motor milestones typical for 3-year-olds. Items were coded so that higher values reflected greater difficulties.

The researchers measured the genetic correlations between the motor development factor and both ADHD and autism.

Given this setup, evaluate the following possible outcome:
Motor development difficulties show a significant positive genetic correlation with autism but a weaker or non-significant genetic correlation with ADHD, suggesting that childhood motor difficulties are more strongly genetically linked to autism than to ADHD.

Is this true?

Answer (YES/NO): NO